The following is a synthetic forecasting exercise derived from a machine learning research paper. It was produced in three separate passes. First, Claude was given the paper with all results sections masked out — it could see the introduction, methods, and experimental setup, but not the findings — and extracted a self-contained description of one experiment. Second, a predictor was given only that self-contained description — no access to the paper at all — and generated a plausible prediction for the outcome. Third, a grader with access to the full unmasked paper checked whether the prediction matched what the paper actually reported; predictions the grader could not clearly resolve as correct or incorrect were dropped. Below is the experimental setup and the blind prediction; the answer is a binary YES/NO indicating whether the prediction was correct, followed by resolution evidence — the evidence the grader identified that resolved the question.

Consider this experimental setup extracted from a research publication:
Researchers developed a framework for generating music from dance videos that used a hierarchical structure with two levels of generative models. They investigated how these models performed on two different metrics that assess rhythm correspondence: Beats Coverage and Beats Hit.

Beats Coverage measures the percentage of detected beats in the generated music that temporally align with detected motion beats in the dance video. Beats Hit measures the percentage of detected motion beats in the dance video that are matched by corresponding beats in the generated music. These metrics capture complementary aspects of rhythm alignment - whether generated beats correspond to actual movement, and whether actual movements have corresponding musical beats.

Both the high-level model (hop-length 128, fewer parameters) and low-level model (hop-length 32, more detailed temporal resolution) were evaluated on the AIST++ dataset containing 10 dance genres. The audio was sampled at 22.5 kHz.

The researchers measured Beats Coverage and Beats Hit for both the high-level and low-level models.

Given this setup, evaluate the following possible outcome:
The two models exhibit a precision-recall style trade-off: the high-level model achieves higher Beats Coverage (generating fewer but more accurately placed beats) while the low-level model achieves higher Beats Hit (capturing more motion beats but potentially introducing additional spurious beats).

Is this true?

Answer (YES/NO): NO